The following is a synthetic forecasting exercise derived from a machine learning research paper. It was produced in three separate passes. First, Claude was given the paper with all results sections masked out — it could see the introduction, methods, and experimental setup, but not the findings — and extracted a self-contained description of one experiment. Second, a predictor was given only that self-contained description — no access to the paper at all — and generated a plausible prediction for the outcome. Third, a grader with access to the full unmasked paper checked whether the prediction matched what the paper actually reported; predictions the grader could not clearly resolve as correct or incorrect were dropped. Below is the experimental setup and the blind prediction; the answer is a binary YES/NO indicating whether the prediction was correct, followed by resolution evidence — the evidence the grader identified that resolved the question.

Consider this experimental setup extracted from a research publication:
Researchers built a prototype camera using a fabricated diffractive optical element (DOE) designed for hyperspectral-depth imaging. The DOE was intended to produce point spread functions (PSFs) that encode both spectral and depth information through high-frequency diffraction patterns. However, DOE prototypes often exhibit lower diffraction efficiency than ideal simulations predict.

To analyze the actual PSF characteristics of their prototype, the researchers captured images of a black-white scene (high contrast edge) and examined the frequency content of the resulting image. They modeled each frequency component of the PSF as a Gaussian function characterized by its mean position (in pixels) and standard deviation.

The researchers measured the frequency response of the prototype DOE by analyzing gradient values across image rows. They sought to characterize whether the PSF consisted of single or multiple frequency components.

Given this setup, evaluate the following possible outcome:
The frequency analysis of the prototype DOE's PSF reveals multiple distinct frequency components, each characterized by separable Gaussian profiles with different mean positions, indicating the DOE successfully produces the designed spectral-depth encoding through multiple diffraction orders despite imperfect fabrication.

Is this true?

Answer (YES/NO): NO